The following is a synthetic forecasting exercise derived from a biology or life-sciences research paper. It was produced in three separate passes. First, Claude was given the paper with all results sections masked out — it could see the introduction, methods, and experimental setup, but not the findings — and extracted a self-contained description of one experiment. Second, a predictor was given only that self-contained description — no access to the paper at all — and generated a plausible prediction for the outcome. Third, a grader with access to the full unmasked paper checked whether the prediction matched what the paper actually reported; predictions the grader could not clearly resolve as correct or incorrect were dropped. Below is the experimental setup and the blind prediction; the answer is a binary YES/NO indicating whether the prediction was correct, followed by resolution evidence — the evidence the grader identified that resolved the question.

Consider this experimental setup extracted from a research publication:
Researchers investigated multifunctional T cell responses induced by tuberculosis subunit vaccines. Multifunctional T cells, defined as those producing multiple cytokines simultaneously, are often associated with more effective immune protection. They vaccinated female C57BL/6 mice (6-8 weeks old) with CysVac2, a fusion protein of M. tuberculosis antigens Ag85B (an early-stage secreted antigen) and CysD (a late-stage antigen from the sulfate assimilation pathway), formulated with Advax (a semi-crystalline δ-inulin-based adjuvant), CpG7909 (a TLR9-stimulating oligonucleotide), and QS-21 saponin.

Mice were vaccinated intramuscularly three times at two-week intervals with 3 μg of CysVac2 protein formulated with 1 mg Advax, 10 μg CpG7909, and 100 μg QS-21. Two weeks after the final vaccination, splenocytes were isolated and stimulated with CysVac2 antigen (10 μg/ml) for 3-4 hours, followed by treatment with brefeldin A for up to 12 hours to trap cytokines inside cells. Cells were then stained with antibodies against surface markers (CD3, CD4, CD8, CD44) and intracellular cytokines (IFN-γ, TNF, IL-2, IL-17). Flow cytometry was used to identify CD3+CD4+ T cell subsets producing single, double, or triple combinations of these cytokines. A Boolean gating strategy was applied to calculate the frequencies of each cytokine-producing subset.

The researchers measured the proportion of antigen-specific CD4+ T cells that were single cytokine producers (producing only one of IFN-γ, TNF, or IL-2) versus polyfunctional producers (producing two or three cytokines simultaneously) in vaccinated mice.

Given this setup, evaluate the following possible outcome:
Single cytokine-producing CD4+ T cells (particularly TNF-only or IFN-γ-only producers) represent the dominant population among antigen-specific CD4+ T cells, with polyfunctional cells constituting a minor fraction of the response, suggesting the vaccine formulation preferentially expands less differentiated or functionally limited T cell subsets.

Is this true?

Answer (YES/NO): NO